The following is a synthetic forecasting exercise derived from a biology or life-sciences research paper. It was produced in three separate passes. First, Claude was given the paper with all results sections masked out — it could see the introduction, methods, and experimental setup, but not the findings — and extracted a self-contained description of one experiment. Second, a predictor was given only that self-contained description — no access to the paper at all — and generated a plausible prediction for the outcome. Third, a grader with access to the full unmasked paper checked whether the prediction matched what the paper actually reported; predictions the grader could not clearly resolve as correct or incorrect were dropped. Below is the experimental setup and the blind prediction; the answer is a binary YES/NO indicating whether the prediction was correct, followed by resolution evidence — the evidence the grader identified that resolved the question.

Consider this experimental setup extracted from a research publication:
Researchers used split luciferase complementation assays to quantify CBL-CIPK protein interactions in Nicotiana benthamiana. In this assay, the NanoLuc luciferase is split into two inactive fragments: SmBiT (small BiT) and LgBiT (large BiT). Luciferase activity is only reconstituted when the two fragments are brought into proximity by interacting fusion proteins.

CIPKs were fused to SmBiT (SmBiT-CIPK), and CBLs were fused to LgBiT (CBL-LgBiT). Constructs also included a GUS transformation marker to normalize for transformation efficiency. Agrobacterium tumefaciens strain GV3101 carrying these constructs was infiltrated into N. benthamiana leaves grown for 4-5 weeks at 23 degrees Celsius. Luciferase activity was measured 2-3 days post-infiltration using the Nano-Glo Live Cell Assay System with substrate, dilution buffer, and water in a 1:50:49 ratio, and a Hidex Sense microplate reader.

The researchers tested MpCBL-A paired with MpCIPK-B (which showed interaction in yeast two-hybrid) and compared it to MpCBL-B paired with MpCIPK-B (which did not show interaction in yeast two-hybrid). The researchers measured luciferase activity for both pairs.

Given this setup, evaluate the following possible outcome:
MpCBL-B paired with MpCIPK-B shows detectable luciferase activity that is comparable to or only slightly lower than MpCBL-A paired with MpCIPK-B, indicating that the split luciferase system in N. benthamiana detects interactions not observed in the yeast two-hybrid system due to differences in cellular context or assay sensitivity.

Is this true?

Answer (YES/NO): NO